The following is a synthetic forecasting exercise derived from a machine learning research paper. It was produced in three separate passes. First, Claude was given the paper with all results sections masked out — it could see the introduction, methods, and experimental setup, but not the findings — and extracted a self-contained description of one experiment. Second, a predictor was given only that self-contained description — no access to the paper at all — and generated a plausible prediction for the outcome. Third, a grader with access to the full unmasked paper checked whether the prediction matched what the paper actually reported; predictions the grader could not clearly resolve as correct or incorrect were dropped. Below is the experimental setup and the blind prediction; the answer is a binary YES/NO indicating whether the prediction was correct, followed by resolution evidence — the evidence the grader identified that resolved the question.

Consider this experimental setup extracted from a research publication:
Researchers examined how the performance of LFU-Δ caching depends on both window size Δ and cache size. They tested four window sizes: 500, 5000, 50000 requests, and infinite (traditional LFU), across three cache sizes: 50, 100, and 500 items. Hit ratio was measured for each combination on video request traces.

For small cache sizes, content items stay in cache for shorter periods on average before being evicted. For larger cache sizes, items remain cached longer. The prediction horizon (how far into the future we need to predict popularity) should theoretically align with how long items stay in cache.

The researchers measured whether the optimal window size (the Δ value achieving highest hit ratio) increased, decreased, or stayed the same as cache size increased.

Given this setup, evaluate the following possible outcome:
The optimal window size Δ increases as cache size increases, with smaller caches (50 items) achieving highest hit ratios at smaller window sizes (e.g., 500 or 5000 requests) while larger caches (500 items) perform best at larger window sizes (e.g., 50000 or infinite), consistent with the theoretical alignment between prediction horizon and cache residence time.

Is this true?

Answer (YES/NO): YES